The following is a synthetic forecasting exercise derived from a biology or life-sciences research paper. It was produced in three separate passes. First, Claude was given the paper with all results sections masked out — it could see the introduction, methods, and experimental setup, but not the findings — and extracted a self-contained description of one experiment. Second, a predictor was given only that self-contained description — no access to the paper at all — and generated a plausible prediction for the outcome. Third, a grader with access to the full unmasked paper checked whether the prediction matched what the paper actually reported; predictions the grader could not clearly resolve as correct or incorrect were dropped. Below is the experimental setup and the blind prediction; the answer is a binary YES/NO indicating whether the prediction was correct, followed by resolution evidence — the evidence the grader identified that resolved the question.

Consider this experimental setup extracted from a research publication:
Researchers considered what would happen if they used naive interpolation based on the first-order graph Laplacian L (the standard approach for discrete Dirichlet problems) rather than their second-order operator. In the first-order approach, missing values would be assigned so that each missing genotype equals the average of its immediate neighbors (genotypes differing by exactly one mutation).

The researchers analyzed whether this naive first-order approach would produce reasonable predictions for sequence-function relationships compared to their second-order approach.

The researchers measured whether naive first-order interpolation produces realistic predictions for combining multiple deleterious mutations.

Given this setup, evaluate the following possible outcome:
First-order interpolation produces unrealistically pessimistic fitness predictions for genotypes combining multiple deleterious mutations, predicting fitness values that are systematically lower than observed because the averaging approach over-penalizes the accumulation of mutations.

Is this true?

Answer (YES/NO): NO